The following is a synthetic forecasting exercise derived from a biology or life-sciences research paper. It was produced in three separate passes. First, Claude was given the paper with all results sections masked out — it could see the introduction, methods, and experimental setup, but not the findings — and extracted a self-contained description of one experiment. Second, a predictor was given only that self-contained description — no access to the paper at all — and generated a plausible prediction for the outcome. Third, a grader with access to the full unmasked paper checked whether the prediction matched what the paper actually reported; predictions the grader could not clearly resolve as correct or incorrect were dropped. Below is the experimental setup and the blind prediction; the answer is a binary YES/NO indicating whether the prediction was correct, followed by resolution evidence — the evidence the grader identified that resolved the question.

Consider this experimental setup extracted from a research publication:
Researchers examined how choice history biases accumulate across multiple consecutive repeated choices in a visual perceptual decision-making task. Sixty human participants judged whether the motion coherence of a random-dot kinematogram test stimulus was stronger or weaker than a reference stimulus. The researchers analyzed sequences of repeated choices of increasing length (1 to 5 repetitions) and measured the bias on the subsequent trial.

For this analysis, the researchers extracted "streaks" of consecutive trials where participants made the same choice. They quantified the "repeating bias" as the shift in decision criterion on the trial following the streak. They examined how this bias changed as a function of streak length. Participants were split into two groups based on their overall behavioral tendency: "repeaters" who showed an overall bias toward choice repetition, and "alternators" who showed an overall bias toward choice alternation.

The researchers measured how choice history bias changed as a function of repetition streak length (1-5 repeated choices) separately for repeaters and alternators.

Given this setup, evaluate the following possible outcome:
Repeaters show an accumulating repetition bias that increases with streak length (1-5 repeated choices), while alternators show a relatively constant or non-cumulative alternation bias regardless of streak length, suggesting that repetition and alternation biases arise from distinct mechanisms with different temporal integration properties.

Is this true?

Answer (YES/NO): YES